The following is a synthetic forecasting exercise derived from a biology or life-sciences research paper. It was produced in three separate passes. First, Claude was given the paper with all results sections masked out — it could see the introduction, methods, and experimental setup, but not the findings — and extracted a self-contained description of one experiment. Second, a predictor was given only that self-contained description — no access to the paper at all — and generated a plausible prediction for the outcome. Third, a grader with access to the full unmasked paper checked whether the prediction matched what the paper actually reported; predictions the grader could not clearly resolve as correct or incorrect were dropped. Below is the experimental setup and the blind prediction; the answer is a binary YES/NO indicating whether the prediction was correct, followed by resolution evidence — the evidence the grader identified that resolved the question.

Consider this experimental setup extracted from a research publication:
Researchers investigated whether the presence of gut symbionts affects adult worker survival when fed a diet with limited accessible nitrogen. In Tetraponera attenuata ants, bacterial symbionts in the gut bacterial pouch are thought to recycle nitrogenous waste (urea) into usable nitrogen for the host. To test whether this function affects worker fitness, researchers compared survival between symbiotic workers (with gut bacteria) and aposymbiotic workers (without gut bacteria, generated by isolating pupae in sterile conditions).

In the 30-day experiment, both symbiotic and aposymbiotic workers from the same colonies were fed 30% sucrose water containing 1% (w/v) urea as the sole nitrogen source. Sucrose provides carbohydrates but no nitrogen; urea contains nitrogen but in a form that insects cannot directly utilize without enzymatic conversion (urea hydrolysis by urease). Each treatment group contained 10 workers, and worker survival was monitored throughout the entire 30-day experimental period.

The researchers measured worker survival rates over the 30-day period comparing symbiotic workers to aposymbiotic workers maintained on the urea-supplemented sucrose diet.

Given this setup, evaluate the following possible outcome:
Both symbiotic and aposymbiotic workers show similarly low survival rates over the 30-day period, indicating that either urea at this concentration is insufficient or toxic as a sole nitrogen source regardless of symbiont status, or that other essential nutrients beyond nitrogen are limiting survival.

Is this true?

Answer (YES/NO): NO